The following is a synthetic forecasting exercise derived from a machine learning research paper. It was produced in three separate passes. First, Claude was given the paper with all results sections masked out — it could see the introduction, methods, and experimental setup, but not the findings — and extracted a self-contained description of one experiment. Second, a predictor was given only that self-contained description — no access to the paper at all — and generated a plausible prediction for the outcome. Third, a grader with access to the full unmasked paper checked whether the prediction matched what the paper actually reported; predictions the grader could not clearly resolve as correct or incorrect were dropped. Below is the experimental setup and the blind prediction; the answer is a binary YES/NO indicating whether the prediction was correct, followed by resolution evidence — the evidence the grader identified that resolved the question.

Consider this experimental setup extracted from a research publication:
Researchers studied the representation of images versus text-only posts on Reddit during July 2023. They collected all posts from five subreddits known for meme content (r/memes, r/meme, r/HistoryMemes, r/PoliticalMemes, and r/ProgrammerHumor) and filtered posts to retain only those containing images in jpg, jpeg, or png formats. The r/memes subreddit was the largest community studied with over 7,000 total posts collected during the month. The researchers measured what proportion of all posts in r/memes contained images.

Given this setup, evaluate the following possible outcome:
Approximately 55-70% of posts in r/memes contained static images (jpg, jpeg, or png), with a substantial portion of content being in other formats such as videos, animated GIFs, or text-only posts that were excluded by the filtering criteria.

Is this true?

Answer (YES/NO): NO